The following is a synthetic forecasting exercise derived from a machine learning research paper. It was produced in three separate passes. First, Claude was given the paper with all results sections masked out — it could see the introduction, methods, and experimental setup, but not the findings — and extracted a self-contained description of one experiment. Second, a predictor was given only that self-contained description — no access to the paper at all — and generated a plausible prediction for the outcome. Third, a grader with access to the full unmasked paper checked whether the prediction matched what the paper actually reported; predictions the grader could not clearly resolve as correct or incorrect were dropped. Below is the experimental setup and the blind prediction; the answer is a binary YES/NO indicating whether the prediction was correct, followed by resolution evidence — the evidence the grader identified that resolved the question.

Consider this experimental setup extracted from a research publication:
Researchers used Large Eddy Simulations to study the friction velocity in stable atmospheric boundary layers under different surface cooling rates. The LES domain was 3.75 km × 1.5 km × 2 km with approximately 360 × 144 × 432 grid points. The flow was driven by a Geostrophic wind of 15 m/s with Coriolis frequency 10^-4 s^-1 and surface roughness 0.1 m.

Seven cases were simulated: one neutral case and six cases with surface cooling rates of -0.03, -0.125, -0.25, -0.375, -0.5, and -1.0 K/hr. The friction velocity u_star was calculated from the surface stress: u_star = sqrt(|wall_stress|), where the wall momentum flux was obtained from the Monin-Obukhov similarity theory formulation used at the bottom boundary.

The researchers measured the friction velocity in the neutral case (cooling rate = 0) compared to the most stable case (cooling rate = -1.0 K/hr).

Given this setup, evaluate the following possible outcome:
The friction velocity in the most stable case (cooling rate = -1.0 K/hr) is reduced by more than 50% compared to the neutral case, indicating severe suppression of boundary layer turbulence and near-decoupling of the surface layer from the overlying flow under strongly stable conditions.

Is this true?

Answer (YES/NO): NO